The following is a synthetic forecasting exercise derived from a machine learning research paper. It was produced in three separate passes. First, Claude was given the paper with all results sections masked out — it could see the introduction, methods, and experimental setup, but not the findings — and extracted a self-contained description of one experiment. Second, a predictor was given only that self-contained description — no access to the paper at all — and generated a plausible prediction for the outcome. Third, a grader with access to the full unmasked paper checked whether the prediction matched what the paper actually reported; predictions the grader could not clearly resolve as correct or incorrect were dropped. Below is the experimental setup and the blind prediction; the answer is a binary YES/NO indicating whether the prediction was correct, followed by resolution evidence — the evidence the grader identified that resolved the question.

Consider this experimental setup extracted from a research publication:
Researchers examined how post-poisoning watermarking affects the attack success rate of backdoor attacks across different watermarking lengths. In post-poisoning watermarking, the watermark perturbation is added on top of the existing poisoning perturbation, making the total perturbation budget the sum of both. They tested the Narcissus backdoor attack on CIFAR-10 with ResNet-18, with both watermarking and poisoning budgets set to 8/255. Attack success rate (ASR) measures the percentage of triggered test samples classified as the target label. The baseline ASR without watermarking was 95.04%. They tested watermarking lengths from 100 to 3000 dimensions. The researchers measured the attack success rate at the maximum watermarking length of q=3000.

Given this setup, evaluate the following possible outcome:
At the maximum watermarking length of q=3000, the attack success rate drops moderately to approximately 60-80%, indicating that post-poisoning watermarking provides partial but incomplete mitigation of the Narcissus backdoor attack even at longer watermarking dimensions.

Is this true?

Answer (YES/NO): NO